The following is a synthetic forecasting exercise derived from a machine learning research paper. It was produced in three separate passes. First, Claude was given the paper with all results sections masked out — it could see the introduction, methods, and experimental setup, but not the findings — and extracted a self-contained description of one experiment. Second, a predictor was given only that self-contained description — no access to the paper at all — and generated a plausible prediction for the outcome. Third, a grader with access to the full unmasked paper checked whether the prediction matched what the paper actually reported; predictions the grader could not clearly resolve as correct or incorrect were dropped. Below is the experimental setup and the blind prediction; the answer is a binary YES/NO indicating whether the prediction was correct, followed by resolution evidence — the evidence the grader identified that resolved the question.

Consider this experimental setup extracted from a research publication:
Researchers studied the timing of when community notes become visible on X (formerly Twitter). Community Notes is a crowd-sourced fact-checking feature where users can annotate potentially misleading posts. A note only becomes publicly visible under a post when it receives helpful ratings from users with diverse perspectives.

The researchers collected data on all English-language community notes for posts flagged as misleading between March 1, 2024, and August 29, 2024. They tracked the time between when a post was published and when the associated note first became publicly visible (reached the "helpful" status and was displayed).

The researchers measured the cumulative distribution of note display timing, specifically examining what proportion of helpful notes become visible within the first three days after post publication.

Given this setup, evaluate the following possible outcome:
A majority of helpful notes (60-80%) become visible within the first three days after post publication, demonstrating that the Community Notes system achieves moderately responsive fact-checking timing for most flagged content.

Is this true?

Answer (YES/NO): NO